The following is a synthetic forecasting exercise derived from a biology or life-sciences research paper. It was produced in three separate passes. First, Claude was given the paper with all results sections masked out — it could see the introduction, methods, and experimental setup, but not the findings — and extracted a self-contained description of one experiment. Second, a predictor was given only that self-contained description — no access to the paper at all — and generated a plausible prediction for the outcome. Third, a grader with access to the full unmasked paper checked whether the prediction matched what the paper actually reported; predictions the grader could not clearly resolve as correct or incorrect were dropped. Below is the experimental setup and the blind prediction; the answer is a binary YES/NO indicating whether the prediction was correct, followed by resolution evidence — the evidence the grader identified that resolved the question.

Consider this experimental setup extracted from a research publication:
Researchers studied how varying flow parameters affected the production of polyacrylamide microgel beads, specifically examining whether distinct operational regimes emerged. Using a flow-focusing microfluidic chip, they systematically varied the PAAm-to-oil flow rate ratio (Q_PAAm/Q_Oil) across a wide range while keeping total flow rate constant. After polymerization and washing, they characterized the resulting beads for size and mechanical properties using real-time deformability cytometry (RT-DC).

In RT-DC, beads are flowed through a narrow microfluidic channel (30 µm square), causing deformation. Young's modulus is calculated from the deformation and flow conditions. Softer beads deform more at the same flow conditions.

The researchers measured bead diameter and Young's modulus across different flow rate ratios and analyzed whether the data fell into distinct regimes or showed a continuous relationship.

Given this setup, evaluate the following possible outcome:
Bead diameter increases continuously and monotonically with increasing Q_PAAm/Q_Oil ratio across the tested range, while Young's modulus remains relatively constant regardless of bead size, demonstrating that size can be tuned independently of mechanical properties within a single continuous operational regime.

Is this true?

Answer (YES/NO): NO